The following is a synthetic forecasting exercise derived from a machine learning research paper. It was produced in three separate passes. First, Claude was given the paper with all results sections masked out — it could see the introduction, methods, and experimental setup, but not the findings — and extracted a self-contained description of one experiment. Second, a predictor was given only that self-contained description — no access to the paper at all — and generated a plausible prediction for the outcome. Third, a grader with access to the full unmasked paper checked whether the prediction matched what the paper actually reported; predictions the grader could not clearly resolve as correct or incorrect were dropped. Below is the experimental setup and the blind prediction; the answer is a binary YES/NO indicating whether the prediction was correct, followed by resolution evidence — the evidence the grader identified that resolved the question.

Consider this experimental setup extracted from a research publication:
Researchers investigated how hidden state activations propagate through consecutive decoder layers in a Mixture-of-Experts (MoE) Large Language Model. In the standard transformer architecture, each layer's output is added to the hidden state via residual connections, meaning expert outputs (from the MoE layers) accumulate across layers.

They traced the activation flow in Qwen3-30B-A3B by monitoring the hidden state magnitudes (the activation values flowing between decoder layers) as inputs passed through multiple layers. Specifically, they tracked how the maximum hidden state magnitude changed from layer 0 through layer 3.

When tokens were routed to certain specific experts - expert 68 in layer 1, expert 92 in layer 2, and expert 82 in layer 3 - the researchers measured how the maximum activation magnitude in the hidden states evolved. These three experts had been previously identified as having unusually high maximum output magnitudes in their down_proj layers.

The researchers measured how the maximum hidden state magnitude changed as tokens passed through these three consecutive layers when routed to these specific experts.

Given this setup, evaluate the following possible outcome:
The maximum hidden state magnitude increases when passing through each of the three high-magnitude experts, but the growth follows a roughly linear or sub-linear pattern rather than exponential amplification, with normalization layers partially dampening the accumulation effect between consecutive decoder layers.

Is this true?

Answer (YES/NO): NO